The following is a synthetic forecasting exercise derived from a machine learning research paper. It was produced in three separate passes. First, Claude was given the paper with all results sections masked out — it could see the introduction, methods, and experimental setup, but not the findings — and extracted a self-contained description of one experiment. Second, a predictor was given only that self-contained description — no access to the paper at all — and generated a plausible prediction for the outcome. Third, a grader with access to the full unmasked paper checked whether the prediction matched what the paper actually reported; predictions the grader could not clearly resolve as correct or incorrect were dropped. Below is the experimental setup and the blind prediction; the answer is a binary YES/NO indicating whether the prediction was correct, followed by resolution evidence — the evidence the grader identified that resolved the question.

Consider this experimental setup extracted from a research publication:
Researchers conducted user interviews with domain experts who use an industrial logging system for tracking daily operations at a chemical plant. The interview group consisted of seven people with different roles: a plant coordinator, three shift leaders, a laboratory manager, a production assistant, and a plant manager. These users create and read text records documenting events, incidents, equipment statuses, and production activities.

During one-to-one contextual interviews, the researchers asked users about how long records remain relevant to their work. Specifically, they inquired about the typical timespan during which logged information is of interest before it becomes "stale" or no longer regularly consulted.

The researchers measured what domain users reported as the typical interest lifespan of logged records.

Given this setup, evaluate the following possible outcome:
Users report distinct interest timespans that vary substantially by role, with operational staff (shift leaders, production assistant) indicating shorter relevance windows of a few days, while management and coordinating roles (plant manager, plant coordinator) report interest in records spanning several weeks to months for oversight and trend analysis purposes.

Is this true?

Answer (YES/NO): NO